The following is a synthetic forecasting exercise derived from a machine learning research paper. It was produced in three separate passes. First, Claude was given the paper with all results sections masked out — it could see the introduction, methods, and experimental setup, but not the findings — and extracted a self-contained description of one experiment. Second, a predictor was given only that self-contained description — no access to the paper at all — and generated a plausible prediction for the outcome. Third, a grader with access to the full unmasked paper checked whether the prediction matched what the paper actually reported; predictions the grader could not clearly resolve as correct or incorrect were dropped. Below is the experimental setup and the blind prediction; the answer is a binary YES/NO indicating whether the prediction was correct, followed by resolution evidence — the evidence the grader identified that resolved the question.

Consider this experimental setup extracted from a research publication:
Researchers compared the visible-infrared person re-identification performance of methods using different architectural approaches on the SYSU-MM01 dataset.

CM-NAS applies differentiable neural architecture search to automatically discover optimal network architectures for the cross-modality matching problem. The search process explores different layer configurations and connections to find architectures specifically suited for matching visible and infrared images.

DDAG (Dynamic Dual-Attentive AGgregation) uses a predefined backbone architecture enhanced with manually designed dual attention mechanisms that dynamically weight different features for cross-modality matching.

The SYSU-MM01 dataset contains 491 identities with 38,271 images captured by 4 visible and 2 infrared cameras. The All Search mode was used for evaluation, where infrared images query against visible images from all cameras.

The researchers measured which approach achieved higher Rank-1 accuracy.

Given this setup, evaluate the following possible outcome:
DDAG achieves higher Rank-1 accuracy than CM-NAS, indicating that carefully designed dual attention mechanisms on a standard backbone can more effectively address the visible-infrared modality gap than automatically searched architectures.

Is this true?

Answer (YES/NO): NO